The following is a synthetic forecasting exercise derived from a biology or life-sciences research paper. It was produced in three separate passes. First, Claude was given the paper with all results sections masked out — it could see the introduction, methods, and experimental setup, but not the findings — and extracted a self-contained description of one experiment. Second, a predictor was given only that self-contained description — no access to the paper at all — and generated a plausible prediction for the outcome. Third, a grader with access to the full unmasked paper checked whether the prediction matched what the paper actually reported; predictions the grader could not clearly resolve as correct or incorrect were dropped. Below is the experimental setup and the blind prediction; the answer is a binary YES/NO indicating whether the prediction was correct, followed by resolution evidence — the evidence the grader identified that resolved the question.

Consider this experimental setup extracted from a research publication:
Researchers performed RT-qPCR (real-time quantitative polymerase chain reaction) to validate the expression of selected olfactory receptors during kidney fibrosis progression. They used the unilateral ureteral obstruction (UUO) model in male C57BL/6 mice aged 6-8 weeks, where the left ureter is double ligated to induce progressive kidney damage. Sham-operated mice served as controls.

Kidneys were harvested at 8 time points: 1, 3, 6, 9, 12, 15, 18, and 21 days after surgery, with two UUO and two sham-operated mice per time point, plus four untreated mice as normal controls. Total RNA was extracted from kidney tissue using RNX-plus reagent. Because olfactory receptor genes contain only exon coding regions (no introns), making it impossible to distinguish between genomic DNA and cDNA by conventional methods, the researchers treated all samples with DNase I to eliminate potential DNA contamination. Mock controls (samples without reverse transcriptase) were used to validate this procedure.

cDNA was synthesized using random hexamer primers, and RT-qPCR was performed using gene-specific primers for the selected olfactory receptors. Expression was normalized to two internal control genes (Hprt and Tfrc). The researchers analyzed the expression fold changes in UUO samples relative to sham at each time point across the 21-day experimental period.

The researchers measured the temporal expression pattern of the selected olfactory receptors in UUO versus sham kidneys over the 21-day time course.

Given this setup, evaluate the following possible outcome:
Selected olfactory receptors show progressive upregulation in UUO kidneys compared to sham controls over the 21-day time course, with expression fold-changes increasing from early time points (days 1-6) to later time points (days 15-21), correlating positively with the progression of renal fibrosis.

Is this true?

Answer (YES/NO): NO